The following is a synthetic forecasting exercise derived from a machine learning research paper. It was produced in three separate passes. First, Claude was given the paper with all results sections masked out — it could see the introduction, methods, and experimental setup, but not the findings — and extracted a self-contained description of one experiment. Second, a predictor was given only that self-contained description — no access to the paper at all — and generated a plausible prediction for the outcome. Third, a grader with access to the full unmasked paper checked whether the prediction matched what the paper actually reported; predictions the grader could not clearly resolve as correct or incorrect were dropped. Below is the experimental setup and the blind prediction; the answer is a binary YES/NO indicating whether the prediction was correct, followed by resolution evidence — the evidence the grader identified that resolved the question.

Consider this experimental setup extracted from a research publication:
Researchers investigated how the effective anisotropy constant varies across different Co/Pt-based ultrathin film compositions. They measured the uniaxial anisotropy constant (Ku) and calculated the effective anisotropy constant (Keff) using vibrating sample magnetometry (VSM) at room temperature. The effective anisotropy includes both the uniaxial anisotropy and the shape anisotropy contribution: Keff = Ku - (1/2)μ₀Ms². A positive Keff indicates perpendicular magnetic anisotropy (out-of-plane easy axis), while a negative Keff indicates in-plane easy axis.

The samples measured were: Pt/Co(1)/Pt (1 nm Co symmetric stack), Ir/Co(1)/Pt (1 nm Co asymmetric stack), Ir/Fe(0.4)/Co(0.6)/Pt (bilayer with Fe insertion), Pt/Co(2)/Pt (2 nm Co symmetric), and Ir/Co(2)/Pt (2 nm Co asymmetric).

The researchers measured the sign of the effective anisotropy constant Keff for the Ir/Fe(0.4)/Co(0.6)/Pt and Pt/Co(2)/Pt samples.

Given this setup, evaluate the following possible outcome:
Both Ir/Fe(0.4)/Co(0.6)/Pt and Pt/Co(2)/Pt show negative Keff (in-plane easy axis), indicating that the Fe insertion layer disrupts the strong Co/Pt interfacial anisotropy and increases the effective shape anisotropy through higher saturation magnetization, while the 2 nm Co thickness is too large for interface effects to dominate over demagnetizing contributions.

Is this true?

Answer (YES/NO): YES